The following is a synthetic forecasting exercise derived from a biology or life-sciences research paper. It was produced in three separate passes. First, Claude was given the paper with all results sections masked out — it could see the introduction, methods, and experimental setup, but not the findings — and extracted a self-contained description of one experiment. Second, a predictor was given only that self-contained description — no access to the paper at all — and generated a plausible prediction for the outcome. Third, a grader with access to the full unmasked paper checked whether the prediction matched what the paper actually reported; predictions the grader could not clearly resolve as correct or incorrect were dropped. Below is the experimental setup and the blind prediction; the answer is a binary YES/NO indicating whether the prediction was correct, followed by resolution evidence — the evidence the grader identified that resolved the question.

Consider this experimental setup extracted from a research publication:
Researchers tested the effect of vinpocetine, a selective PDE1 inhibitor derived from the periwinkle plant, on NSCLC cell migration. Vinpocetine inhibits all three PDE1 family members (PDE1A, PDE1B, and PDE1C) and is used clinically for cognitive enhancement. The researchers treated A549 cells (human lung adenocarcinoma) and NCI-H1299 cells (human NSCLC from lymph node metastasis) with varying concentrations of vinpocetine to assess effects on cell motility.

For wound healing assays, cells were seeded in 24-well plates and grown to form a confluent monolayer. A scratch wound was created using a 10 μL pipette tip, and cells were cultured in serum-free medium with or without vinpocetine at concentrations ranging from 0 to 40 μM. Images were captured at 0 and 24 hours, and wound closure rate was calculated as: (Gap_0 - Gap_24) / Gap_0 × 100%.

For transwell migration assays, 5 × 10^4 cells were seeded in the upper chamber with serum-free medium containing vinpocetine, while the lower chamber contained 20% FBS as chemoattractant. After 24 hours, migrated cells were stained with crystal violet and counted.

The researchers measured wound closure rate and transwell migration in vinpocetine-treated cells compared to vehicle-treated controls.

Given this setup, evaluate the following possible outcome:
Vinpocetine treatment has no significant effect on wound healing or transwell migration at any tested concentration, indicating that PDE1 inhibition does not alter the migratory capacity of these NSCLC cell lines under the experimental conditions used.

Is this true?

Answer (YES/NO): NO